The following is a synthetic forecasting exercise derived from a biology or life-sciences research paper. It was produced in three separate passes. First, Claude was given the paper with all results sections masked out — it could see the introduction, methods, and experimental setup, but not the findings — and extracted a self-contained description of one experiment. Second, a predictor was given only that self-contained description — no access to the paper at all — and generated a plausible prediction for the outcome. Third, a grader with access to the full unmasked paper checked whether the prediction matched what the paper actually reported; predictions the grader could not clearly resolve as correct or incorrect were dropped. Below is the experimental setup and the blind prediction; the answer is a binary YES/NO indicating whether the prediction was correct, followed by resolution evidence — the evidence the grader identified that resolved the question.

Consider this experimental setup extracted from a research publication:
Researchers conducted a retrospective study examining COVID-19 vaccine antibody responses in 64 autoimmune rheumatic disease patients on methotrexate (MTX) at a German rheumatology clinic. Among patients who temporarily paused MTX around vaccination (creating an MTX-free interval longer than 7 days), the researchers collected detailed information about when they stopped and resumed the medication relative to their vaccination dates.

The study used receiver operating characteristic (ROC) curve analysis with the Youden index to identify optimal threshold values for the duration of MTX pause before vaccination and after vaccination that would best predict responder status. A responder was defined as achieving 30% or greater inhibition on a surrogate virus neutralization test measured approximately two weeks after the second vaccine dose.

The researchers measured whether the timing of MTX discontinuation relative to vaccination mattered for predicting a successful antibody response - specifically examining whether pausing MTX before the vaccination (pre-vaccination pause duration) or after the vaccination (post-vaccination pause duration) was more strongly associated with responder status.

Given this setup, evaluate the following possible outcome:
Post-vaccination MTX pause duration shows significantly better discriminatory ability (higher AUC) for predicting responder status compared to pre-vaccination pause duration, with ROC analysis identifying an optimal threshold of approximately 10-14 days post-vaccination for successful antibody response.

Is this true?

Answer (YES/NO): YES